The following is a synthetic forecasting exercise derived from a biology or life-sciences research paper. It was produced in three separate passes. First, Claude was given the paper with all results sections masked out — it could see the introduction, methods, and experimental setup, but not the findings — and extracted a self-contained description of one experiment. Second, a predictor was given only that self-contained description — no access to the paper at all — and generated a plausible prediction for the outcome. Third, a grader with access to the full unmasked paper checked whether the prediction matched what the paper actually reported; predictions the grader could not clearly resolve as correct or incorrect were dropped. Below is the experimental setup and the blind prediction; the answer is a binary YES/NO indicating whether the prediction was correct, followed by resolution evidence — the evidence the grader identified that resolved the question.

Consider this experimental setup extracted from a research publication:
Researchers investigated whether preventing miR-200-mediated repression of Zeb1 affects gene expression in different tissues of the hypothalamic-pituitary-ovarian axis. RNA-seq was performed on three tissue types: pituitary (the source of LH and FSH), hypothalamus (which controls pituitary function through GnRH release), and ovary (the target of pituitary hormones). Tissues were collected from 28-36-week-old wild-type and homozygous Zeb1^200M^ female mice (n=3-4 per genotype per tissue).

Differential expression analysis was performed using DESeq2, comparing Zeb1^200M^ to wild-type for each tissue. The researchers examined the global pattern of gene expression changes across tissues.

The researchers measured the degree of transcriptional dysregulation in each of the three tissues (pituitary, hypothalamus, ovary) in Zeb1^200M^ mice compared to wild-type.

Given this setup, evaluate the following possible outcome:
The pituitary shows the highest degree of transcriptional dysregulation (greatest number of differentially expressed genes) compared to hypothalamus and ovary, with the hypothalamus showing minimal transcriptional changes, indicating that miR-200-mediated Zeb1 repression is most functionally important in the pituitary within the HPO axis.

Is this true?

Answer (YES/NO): YES